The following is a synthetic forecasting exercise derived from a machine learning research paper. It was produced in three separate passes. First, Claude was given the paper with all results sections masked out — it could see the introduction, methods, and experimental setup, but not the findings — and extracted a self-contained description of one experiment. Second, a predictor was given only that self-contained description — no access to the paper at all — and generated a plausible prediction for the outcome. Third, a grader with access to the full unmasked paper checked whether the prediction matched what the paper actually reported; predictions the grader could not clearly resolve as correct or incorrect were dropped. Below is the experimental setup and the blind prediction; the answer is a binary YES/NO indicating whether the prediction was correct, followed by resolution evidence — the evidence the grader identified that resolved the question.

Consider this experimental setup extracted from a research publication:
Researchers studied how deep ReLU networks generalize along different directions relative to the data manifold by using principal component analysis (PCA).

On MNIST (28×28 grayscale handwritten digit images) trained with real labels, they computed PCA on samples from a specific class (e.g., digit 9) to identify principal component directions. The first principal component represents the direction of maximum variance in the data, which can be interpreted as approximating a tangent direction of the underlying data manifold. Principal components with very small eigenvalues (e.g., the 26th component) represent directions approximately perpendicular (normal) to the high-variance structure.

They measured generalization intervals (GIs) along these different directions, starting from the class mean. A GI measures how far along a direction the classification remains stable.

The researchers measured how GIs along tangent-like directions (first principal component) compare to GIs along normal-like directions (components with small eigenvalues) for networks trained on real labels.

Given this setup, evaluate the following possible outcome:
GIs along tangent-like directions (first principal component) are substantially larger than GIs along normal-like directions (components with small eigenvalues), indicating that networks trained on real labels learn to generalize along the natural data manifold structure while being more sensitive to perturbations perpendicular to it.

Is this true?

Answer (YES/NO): YES